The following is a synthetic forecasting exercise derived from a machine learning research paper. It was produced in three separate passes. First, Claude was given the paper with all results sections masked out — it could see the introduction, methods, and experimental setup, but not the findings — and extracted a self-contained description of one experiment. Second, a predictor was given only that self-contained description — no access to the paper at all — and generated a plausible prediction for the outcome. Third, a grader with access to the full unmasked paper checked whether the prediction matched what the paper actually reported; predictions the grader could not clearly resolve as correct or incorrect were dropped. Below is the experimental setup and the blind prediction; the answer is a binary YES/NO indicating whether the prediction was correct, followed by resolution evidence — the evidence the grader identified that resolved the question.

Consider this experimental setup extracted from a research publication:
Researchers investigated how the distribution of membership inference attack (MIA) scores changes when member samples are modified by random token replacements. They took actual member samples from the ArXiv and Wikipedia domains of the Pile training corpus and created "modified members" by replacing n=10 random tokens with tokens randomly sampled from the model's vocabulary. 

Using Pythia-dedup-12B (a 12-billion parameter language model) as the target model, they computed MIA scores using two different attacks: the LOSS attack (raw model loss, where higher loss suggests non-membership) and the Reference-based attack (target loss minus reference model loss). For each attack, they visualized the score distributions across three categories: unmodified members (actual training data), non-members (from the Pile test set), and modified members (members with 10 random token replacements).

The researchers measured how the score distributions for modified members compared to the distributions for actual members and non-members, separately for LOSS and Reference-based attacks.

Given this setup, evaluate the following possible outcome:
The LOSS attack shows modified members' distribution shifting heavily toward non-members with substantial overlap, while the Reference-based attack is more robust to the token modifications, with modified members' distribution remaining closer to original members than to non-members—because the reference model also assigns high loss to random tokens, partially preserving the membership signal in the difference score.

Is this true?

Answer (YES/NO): NO